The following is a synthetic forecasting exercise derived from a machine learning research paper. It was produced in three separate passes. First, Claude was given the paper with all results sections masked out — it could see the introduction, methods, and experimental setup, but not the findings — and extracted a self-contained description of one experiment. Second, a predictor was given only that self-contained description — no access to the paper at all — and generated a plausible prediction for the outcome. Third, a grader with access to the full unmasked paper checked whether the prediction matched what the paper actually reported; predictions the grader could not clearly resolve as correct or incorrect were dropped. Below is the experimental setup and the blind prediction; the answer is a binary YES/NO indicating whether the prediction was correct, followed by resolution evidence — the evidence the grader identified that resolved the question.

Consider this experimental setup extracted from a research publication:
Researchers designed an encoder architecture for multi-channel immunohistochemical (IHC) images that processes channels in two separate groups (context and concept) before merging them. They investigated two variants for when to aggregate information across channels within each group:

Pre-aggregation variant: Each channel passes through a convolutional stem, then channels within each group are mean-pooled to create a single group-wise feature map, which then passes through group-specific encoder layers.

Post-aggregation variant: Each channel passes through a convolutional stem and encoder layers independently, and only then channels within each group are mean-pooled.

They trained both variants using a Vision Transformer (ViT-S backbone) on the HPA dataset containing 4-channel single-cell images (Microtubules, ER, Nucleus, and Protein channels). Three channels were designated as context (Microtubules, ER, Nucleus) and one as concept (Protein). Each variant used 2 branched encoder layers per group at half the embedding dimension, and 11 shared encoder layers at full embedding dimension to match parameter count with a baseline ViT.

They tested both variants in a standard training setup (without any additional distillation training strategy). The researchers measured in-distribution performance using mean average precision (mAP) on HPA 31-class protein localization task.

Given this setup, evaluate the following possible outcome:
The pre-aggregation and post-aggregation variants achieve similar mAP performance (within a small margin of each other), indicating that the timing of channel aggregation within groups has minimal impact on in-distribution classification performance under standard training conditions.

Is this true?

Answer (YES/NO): NO